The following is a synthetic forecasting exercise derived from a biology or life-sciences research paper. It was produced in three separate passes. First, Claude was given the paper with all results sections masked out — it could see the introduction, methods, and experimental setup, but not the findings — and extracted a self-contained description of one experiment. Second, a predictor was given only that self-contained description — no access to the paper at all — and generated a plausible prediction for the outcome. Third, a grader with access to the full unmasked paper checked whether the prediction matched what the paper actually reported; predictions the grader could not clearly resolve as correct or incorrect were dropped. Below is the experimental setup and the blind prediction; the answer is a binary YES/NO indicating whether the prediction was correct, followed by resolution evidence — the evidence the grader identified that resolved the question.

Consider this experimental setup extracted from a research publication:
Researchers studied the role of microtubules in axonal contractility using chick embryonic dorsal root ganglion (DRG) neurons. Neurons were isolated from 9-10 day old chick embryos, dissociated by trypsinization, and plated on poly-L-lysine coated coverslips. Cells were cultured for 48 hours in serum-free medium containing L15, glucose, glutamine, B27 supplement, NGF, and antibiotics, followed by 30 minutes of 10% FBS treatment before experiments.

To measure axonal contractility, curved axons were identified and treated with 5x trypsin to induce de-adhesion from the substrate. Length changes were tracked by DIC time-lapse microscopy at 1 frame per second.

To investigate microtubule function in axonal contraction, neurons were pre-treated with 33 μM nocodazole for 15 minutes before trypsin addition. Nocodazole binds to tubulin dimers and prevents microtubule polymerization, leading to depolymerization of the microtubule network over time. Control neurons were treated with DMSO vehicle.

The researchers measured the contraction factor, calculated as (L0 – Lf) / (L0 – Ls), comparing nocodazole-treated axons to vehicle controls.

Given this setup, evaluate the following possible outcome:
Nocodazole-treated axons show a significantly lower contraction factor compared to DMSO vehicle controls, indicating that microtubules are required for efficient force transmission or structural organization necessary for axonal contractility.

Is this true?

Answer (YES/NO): YES